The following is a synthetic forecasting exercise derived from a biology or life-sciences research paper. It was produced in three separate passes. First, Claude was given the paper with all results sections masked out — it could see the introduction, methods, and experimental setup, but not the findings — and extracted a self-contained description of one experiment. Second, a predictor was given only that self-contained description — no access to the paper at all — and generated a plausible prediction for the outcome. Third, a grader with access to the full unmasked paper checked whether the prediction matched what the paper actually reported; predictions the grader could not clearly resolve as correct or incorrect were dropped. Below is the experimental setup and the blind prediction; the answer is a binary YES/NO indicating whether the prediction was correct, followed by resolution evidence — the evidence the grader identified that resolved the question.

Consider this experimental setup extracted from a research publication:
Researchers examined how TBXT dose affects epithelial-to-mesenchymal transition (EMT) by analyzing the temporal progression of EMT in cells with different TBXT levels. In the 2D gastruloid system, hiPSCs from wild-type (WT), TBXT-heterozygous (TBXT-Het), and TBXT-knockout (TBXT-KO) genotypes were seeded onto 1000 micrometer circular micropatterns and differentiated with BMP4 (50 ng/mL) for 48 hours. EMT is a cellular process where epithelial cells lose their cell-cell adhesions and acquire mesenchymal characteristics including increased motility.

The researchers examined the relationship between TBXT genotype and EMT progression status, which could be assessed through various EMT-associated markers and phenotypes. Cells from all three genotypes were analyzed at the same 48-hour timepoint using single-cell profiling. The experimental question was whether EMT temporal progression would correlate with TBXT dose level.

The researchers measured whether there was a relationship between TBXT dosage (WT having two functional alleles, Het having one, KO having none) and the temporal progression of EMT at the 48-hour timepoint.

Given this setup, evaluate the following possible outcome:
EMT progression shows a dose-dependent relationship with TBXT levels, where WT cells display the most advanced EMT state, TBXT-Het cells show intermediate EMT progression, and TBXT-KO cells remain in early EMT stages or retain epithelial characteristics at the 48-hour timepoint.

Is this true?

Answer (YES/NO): YES